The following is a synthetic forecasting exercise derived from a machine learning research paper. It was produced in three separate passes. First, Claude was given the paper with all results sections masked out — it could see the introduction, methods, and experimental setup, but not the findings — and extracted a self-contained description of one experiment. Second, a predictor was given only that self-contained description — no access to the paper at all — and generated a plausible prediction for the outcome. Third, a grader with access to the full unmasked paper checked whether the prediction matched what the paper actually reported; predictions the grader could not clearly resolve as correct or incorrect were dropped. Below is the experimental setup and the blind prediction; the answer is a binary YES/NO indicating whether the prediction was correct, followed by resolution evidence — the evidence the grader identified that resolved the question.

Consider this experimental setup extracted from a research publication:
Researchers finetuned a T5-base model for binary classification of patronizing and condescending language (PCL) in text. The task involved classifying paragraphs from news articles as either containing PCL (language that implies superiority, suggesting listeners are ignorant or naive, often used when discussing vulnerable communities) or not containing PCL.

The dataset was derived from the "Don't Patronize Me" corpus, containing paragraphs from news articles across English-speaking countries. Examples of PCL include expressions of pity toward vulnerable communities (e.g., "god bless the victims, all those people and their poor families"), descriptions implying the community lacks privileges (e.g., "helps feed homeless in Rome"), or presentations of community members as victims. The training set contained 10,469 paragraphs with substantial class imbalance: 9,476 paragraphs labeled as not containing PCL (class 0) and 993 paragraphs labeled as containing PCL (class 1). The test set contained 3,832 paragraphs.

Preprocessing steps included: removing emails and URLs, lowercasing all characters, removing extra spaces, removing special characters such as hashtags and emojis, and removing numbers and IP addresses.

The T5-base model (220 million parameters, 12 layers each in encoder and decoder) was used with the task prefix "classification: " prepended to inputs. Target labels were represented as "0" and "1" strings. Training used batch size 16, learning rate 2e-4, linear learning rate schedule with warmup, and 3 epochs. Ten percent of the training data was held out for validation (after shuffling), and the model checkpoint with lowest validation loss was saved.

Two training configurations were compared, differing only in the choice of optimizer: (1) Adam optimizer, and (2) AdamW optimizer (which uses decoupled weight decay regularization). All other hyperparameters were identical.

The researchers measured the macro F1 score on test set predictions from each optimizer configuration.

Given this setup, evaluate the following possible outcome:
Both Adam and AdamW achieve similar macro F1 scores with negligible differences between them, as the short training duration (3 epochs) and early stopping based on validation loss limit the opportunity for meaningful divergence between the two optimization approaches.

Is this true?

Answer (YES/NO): NO